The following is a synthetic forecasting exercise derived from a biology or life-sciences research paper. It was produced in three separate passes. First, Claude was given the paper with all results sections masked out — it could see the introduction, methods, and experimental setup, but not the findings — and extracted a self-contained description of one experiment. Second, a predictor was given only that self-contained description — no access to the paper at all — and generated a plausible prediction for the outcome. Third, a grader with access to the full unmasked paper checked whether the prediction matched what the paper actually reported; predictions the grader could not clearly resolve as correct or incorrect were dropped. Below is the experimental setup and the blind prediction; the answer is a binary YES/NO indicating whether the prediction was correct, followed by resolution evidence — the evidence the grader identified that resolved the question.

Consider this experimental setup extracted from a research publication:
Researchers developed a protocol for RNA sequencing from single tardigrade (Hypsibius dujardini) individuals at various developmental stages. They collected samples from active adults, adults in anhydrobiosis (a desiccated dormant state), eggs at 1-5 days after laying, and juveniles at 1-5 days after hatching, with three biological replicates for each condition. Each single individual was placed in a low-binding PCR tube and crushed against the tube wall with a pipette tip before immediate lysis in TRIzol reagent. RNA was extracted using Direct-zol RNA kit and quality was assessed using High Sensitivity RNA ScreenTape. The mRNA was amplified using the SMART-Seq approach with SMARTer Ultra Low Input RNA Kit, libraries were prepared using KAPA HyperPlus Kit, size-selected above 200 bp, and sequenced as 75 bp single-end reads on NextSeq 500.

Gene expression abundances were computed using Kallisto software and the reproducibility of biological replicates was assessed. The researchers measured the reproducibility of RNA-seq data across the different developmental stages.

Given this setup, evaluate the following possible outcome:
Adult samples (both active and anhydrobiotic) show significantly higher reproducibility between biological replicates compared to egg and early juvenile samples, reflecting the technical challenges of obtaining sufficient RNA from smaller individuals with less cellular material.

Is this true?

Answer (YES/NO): NO